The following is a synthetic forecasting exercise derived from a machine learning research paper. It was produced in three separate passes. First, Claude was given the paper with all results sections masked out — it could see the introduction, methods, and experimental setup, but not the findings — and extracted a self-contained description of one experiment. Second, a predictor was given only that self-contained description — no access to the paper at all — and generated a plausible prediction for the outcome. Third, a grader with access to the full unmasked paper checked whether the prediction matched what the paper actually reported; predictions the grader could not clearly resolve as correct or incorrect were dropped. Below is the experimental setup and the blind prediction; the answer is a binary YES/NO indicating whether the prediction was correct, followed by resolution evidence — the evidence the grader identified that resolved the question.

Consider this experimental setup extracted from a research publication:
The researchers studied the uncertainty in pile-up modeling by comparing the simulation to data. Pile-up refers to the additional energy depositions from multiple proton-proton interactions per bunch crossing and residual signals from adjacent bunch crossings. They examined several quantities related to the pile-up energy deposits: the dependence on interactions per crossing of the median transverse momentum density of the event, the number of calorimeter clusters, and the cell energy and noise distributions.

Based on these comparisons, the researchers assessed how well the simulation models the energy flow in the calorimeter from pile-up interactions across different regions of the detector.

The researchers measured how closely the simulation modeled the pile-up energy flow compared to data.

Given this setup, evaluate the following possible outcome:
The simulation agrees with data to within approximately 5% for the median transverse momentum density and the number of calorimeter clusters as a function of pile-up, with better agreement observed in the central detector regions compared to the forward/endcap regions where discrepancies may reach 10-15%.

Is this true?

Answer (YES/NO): NO